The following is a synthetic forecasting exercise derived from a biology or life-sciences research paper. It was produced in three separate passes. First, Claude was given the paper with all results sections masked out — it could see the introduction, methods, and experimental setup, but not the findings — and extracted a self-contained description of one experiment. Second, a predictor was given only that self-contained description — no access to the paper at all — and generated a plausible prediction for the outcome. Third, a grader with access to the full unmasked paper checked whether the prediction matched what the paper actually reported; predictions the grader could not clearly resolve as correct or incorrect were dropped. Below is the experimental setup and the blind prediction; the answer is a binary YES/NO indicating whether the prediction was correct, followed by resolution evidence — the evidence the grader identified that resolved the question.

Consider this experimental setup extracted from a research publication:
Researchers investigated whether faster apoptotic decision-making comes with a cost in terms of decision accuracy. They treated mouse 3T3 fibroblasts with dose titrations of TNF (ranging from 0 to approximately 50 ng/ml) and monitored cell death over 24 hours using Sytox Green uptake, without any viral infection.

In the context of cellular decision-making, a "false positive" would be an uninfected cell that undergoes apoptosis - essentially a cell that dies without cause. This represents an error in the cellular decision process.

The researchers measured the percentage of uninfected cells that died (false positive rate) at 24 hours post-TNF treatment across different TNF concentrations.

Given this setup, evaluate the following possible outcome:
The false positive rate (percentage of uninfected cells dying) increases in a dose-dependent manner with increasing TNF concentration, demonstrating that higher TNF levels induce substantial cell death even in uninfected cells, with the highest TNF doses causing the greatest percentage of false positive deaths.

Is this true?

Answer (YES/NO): YES